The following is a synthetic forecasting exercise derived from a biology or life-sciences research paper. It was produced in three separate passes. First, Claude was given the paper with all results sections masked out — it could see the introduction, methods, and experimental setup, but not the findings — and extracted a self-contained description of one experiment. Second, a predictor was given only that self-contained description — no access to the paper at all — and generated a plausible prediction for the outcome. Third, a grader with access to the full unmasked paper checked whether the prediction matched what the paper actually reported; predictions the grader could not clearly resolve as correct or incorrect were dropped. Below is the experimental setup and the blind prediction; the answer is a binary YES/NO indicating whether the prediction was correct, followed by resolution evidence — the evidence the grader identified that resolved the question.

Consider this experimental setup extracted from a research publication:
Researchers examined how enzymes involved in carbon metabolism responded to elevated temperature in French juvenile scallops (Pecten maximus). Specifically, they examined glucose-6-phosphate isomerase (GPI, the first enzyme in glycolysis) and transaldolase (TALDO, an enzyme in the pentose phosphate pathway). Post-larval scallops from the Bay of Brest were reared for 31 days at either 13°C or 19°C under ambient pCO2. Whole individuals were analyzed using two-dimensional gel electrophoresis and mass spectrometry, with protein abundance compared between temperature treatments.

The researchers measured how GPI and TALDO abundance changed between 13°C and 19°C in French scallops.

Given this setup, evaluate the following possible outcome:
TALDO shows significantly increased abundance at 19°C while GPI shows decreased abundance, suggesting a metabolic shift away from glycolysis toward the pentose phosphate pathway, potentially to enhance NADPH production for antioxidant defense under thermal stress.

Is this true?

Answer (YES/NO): NO